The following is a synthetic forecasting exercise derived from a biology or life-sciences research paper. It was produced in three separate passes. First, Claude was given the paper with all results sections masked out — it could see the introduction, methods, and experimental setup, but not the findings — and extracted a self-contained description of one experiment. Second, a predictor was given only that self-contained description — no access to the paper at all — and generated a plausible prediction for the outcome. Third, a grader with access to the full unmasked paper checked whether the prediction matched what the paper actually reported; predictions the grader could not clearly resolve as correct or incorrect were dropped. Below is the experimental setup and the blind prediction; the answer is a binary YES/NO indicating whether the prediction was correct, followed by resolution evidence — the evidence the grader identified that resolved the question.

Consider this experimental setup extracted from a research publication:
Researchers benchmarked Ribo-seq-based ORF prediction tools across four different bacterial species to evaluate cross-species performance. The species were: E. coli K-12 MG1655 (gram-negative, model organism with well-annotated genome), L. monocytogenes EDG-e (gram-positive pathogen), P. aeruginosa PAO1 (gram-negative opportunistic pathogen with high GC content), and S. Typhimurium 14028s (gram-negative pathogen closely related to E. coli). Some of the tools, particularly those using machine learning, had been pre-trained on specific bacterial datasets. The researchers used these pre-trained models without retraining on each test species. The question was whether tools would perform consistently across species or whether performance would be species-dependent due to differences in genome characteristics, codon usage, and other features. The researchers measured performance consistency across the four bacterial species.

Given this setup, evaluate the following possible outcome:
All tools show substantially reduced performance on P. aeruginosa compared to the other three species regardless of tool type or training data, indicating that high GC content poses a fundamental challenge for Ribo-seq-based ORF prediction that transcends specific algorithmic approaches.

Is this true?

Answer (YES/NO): NO